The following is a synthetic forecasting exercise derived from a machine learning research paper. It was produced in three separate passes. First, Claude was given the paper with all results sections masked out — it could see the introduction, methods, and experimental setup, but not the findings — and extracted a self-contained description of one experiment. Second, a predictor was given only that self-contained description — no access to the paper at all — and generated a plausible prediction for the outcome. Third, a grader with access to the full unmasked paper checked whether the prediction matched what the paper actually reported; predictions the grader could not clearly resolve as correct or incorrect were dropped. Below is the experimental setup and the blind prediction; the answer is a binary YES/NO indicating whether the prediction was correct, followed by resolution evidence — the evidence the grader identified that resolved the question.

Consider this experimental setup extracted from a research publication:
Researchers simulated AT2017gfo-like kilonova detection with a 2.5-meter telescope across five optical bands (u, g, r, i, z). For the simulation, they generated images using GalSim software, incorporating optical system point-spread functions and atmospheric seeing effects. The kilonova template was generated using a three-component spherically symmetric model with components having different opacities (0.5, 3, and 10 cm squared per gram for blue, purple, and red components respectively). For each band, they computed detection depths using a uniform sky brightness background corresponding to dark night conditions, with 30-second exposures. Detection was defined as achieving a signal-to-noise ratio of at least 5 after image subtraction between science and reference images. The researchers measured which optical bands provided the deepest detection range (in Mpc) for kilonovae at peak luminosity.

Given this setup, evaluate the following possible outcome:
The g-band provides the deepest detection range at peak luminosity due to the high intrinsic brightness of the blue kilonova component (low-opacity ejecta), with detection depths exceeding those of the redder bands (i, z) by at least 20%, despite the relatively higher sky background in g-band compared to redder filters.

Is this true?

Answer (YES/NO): NO